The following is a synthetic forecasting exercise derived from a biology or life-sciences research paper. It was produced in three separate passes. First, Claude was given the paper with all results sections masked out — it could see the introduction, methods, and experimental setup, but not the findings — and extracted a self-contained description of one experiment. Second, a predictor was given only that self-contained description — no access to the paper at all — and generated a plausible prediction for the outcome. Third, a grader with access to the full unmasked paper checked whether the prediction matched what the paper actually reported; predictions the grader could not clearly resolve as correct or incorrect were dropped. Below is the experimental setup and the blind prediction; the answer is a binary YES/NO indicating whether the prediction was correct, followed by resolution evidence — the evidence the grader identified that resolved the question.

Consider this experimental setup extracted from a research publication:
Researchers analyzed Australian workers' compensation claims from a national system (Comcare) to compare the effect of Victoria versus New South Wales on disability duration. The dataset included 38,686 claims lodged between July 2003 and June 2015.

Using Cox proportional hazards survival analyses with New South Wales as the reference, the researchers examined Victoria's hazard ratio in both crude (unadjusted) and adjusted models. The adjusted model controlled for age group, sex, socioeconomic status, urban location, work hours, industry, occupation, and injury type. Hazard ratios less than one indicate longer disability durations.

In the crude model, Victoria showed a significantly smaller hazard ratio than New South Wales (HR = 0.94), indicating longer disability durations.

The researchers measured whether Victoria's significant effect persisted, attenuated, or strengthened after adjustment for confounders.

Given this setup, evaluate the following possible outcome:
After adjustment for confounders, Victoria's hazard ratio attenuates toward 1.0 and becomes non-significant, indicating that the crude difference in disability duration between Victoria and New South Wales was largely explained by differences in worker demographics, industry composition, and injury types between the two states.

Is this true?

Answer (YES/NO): NO